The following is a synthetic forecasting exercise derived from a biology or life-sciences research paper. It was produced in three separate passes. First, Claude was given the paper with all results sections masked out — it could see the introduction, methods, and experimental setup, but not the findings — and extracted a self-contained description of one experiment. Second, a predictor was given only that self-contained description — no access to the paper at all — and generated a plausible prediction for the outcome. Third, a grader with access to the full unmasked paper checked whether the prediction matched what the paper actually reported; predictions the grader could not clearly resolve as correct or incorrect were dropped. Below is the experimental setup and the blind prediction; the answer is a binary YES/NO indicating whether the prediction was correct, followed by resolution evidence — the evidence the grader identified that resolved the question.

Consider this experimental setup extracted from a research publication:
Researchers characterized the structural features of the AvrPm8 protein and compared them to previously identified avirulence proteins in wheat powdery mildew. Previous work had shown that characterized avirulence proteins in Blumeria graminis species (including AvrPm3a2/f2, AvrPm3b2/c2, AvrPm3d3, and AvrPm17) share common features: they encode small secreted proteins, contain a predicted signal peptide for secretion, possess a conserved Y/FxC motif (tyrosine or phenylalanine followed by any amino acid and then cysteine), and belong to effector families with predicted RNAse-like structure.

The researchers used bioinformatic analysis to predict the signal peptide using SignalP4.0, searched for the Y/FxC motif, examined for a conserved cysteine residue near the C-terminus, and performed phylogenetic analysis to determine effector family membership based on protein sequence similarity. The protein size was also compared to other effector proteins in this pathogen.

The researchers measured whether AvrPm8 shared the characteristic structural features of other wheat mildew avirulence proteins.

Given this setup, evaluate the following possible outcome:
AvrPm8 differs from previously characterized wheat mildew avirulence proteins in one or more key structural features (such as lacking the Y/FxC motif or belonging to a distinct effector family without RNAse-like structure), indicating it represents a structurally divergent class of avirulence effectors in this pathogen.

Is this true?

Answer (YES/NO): NO